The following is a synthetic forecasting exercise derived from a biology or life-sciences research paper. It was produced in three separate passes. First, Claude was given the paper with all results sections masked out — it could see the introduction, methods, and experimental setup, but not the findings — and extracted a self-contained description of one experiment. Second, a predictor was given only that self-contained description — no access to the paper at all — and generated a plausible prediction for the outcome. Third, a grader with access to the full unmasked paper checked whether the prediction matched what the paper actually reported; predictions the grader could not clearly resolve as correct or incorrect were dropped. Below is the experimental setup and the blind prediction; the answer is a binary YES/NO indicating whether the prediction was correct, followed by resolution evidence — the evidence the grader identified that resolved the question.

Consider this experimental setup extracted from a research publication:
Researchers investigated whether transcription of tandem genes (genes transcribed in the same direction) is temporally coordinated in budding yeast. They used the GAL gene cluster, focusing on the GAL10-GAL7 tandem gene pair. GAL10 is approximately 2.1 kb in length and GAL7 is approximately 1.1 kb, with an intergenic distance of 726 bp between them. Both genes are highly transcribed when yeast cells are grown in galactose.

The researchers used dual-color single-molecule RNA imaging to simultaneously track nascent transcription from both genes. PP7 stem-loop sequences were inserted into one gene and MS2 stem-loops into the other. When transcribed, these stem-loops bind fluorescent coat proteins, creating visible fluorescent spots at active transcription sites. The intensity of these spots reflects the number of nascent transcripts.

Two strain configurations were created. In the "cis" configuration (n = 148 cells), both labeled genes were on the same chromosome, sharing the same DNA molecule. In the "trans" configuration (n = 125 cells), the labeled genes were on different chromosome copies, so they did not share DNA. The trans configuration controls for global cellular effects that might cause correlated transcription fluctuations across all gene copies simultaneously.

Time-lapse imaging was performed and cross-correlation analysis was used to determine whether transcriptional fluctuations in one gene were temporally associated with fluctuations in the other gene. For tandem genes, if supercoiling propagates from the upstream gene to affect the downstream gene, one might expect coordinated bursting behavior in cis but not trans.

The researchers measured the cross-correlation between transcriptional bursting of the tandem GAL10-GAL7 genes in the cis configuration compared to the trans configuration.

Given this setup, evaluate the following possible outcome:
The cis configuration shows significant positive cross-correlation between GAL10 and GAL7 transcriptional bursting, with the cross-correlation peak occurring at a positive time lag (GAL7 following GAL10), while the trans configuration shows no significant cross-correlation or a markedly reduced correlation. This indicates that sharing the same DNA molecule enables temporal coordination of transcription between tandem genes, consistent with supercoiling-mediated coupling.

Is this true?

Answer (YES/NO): NO